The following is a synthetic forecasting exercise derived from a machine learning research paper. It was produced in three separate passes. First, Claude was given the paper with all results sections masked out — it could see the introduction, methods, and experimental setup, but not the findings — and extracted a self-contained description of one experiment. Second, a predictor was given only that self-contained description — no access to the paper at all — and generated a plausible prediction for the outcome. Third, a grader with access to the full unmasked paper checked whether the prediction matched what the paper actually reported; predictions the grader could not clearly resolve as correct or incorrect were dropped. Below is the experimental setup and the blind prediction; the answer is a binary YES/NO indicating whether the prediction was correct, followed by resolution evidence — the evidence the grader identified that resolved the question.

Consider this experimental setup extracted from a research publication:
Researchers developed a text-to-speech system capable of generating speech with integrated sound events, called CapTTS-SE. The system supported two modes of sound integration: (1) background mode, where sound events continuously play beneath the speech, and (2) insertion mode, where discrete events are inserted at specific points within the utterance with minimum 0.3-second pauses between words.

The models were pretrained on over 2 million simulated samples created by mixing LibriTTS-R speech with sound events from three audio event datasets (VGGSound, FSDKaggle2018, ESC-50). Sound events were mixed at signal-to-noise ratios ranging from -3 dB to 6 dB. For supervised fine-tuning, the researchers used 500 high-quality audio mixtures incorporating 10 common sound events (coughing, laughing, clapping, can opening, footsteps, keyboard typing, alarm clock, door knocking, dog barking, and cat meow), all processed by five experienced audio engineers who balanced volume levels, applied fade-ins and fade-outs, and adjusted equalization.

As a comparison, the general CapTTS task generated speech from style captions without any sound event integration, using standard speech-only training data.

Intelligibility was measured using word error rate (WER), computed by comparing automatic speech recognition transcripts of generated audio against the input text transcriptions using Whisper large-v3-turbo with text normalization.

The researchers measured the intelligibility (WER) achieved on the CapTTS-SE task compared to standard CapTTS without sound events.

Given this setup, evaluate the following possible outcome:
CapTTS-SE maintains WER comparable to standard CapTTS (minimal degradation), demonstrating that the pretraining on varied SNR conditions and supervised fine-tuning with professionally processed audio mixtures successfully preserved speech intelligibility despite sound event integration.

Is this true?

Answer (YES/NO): NO